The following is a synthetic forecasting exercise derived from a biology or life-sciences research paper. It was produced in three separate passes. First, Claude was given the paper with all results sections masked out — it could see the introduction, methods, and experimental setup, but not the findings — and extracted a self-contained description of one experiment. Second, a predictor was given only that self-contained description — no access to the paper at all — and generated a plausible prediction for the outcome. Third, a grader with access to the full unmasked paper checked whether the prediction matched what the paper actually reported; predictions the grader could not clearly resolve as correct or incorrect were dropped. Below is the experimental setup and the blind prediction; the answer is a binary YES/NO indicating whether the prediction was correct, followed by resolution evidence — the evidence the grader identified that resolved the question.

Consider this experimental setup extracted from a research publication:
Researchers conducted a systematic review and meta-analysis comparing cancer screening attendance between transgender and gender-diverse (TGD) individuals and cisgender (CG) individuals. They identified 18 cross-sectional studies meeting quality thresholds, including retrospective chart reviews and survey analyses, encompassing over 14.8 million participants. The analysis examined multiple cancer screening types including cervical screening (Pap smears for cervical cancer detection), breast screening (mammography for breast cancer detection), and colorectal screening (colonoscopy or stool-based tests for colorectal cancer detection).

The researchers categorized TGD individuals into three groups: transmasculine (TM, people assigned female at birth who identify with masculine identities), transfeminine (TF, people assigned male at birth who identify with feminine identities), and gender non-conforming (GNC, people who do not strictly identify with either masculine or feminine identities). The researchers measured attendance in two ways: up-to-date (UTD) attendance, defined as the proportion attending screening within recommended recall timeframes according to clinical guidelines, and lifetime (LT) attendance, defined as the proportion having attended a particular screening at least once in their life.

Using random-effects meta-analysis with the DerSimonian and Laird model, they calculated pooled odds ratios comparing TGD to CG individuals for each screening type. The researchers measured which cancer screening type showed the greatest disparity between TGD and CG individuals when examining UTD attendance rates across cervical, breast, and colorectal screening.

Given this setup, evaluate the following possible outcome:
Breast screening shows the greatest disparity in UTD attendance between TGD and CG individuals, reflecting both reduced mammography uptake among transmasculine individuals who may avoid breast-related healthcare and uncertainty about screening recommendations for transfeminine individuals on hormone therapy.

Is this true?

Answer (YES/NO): NO